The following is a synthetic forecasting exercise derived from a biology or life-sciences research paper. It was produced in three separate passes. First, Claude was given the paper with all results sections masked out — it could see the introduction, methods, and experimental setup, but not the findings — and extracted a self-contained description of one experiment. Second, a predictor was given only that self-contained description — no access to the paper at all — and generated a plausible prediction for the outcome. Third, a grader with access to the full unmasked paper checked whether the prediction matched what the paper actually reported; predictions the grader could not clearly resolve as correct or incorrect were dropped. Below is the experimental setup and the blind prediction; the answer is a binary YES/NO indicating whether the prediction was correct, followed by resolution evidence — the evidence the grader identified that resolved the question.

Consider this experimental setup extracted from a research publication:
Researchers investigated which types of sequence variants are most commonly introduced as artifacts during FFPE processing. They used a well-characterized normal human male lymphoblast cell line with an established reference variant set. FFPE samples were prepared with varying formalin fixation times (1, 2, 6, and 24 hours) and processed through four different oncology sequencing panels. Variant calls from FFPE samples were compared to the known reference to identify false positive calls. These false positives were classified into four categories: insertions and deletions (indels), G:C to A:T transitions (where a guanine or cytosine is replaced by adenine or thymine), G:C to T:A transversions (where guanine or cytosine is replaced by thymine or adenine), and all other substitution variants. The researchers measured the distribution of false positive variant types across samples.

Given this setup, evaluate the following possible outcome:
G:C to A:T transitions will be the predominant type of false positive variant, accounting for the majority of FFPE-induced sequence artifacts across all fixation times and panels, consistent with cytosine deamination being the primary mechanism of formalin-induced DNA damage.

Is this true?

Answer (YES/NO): YES